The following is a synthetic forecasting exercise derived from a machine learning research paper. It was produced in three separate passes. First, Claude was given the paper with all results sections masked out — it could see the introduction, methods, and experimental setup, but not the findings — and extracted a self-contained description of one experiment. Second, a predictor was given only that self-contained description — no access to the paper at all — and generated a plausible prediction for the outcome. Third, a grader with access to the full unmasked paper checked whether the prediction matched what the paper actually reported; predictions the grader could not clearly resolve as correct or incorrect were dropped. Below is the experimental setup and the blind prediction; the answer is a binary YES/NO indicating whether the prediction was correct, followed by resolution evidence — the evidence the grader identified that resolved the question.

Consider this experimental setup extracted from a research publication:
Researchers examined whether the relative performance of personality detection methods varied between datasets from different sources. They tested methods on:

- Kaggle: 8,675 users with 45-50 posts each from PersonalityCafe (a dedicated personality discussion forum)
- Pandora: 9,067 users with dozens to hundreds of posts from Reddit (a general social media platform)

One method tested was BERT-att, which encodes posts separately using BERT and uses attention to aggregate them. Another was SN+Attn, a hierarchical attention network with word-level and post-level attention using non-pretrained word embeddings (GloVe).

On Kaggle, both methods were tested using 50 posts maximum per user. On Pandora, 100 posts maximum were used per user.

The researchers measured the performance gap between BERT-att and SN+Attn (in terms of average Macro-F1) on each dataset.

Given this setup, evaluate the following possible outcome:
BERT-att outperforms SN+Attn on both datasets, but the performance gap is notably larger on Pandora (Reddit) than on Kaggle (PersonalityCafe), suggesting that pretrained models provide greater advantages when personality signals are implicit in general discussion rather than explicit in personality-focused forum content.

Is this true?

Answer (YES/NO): NO